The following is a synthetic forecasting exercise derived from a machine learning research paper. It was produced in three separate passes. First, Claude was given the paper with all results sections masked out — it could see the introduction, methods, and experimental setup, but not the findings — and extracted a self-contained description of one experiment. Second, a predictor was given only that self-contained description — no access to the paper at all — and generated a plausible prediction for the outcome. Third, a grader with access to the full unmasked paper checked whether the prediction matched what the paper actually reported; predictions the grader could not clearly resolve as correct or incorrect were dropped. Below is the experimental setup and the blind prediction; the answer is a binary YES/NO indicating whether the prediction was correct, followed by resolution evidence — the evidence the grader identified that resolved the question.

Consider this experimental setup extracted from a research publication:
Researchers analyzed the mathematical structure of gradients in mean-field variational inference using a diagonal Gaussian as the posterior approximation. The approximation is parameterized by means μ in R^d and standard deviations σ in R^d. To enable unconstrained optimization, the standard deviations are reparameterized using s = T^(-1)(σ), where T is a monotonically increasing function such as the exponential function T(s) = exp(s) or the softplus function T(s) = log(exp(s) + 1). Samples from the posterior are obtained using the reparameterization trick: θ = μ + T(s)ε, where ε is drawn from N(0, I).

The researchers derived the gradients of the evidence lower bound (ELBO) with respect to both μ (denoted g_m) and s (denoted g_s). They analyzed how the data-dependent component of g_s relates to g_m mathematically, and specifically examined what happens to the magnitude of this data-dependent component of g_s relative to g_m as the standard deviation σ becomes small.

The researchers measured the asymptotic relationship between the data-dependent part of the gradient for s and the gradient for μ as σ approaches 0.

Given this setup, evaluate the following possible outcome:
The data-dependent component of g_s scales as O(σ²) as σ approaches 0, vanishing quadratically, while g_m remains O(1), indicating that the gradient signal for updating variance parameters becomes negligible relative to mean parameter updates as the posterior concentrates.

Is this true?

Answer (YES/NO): NO